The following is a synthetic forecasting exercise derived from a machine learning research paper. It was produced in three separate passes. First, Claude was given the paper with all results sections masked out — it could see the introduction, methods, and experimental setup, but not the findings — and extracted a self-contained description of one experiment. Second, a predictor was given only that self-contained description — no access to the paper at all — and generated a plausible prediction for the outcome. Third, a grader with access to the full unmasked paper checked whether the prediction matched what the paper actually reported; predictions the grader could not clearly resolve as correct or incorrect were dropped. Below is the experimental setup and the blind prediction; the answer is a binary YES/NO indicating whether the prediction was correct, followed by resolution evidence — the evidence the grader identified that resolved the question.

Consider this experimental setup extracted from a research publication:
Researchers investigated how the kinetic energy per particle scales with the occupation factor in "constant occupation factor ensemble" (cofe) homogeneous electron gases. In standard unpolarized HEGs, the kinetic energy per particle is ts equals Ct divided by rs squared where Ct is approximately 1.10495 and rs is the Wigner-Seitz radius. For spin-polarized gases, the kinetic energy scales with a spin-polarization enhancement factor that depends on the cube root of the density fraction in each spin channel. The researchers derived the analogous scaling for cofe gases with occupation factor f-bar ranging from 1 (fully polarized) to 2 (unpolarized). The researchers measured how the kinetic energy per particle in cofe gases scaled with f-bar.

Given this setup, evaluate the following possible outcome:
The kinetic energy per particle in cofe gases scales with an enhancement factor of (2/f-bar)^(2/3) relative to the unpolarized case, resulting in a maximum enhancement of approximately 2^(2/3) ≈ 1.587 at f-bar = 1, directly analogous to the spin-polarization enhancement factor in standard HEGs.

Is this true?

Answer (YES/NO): YES